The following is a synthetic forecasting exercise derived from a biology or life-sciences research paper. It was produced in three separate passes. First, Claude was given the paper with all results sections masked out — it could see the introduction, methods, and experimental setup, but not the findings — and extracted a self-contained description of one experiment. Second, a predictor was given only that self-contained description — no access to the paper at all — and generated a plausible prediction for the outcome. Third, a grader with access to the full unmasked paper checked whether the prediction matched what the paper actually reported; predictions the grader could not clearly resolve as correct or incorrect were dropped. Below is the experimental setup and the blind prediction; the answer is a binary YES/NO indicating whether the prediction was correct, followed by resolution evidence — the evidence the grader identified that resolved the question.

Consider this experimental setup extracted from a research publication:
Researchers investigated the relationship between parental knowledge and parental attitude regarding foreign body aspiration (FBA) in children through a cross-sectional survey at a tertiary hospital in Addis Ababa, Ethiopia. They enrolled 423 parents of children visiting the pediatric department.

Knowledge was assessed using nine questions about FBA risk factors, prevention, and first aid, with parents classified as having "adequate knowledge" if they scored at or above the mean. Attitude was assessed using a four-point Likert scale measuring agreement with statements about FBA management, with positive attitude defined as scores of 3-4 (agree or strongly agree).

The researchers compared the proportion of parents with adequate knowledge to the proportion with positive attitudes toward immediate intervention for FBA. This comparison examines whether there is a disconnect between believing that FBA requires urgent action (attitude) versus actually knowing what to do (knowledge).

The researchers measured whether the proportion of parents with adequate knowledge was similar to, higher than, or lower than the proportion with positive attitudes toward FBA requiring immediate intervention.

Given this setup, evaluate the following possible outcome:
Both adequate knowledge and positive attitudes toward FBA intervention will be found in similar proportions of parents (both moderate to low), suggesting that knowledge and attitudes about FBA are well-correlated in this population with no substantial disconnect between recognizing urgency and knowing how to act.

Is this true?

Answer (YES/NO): NO